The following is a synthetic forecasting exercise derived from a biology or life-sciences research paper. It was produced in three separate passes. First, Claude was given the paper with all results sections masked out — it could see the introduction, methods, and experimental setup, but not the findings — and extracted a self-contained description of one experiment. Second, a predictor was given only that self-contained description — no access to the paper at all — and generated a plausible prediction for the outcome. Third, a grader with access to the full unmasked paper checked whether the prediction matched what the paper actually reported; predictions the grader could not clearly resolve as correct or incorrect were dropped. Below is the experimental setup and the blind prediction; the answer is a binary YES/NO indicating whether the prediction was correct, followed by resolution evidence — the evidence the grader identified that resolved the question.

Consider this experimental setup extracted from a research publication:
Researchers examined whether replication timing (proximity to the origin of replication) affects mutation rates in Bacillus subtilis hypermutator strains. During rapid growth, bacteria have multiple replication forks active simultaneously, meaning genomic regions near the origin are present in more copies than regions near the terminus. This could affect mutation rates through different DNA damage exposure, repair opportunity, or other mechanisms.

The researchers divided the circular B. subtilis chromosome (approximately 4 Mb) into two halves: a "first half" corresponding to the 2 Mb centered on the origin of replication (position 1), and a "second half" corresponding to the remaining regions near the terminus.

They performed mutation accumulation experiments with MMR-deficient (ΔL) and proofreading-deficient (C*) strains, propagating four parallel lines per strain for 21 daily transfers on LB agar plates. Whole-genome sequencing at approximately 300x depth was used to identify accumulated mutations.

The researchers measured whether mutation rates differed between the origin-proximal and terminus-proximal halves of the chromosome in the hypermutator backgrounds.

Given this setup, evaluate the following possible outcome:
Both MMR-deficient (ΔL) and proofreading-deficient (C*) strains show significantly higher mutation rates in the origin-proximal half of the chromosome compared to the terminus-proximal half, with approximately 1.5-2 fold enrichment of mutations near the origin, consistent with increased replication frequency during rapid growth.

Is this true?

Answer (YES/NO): NO